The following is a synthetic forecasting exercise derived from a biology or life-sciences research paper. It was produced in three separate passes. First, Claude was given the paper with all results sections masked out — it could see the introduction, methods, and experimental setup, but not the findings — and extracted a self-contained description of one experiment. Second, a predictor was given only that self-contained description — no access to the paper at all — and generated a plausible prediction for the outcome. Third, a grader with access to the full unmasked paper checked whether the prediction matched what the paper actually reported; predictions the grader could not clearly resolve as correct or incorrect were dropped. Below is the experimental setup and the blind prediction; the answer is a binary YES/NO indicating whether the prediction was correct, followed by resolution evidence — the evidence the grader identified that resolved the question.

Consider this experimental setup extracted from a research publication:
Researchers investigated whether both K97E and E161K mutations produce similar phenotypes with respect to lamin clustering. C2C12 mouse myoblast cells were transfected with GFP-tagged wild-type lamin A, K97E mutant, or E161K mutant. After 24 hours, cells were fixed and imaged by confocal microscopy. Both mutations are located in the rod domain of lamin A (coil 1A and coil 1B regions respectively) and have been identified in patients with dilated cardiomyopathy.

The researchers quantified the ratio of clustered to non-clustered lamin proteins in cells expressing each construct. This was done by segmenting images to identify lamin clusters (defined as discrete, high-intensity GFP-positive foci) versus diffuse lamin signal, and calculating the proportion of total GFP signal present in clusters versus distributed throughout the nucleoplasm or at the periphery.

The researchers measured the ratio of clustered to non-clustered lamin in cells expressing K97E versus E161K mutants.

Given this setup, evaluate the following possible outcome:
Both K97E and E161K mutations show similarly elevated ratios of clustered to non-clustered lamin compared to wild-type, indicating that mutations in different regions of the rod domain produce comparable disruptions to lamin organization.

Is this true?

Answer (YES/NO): NO